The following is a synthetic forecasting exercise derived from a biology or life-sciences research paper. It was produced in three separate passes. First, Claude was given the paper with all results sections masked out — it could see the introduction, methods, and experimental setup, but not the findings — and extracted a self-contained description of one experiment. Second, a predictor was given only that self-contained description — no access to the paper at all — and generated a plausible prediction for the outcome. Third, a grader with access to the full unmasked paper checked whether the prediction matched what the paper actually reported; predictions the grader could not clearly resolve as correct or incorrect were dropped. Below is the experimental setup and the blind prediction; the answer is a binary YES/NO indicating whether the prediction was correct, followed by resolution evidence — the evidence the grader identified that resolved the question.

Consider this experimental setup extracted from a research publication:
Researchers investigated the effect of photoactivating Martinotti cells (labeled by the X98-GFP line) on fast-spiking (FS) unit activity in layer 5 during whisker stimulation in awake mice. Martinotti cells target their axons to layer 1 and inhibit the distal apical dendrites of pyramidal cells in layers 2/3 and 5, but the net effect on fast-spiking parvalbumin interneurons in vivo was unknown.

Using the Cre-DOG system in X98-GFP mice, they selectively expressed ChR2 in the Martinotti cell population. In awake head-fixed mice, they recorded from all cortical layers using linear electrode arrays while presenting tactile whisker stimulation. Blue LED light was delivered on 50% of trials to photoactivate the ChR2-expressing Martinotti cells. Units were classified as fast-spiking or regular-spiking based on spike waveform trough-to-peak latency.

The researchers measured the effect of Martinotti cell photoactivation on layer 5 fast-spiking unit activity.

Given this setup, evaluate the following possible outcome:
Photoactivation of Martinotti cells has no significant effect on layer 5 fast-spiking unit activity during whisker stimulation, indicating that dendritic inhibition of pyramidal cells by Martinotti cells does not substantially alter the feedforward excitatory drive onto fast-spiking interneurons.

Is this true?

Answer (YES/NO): NO